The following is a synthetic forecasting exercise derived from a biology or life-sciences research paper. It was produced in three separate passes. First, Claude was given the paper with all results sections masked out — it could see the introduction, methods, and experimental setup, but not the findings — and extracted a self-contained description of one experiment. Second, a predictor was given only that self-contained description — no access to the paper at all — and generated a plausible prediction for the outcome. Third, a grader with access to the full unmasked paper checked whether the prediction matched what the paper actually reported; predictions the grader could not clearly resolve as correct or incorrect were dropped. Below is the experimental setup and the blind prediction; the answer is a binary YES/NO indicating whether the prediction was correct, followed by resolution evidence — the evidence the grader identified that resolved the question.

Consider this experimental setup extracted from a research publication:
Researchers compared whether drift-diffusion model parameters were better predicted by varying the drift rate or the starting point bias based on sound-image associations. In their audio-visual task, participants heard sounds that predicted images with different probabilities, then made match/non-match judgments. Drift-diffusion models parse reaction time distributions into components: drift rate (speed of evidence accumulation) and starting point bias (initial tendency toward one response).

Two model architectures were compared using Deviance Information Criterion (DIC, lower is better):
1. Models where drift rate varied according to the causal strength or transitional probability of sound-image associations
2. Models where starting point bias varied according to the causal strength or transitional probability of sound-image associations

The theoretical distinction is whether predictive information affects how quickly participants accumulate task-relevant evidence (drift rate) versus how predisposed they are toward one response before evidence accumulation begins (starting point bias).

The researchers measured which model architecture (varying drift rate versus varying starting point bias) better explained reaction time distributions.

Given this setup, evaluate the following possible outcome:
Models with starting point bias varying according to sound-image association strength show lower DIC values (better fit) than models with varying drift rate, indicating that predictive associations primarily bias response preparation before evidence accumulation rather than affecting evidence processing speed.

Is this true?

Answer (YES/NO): YES